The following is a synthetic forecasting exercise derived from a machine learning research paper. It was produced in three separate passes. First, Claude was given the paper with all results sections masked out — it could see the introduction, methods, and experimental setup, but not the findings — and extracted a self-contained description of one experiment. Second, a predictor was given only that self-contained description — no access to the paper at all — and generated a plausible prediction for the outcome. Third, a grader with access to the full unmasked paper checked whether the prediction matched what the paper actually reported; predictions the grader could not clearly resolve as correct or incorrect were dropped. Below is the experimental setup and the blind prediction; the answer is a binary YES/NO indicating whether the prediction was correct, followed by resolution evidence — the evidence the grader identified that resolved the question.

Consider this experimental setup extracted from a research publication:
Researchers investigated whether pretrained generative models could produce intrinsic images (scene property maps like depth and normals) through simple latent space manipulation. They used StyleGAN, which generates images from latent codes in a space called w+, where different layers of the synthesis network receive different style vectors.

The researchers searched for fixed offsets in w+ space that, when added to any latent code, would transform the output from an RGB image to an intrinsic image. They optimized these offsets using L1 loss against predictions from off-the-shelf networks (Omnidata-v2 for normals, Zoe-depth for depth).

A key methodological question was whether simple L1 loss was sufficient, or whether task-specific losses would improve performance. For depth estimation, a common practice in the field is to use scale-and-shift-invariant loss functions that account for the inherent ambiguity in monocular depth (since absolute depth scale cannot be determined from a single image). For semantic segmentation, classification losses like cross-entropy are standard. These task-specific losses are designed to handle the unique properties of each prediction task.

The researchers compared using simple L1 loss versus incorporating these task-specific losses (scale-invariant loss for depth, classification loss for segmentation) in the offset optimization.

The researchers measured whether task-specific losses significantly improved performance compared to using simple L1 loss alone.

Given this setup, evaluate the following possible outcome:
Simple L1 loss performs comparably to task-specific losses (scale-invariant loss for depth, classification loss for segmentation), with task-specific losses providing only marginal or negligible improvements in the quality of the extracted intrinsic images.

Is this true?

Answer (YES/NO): YES